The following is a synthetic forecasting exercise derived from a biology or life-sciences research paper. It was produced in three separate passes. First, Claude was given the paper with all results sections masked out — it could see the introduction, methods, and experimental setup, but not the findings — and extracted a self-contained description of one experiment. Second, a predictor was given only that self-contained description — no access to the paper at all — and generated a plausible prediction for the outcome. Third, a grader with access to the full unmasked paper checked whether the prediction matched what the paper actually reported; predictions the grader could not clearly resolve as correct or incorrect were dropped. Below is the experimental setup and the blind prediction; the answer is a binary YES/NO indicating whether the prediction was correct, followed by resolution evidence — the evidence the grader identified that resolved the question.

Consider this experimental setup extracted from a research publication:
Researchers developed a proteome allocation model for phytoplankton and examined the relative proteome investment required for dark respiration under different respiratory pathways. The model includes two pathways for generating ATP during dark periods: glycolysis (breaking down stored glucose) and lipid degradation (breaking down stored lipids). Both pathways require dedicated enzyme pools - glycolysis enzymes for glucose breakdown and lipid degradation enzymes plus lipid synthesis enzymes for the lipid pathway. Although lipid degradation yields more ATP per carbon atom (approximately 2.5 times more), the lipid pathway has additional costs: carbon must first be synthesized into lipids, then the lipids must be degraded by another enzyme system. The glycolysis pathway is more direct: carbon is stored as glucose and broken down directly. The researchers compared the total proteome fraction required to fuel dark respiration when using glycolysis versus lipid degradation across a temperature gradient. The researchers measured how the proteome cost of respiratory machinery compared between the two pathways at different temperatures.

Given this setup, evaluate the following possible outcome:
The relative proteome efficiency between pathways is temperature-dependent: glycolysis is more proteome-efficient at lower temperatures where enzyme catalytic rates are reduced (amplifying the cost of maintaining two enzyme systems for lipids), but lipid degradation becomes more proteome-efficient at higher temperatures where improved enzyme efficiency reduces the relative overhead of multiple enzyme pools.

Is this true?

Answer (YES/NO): NO